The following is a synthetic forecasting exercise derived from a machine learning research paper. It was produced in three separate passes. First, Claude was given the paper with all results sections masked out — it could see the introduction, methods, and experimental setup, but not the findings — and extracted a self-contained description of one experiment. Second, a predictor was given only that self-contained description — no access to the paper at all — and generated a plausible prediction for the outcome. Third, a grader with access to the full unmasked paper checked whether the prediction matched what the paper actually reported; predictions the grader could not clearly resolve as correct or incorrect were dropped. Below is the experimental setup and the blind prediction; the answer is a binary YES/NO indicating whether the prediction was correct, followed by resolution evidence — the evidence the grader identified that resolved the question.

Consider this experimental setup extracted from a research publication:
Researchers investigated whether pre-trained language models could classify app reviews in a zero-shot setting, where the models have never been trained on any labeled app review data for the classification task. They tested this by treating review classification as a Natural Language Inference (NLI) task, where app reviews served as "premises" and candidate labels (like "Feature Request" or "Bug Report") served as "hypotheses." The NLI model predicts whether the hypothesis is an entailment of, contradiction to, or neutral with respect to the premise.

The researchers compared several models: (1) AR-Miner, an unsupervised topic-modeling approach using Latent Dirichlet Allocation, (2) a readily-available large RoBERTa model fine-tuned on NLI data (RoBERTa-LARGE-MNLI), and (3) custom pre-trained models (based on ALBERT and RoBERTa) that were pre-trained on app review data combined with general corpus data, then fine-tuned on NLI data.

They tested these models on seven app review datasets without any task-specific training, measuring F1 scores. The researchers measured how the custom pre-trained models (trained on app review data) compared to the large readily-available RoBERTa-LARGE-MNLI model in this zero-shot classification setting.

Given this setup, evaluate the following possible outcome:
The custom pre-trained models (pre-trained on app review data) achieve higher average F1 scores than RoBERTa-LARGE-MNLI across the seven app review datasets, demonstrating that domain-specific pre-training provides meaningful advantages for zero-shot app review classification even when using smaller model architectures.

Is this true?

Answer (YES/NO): NO